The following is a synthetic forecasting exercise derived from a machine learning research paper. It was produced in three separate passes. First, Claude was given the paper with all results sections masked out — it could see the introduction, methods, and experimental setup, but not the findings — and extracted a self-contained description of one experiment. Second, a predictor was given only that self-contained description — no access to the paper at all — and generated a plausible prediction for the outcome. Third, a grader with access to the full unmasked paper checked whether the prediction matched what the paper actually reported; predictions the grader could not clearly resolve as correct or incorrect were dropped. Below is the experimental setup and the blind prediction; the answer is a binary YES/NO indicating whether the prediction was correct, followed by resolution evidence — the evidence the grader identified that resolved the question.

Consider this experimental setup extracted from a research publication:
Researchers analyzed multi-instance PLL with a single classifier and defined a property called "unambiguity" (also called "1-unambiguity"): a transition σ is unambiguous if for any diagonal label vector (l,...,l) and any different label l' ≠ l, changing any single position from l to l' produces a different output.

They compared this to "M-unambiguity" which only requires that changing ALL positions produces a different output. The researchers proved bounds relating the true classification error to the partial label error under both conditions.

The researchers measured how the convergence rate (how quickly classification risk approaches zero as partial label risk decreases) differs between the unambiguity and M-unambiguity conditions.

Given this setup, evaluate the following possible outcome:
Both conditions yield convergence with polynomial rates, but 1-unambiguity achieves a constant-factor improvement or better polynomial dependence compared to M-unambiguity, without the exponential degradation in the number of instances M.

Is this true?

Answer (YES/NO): YES